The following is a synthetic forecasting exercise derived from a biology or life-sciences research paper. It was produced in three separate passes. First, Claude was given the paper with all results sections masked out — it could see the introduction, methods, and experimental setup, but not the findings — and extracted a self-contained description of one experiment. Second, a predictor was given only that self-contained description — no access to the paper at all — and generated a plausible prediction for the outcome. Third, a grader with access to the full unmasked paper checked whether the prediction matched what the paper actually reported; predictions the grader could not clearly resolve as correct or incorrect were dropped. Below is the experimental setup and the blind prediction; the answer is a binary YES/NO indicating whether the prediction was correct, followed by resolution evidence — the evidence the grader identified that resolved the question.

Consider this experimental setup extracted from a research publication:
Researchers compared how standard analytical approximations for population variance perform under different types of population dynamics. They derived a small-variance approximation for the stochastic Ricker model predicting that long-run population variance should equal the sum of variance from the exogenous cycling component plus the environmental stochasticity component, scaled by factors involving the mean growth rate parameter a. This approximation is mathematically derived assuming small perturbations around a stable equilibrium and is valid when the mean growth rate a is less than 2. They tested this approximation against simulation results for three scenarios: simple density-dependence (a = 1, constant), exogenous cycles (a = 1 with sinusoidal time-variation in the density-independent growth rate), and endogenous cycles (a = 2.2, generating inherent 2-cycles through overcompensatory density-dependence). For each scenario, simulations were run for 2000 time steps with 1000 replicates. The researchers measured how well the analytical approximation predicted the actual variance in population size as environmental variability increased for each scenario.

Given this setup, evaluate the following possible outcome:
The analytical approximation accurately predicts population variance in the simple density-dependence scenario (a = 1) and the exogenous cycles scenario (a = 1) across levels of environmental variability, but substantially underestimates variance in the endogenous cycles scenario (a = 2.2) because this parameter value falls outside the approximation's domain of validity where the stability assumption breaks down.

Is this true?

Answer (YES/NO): NO